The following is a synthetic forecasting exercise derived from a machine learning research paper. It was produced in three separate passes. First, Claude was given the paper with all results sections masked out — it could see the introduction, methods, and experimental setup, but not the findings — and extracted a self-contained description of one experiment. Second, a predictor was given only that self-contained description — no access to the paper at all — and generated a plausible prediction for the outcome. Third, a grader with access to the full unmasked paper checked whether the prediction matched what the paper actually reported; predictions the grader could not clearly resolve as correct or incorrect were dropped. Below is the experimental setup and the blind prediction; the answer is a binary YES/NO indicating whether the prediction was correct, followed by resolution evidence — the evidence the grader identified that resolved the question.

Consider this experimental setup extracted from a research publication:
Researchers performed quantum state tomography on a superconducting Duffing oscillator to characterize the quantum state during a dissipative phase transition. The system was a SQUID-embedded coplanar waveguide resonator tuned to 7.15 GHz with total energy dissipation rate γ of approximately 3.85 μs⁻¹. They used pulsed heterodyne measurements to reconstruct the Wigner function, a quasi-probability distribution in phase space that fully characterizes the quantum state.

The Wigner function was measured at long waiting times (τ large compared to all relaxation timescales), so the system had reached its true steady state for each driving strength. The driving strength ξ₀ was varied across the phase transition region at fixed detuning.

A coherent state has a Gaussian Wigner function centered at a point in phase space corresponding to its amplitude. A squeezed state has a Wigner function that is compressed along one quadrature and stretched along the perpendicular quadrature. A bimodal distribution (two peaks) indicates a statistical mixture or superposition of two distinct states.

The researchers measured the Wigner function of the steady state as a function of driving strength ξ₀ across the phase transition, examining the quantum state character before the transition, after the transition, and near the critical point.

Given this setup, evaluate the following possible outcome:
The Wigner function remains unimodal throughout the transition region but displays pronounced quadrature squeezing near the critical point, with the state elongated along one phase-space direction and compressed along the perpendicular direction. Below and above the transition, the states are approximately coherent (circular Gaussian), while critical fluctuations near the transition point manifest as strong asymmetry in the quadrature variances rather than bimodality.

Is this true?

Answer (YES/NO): NO